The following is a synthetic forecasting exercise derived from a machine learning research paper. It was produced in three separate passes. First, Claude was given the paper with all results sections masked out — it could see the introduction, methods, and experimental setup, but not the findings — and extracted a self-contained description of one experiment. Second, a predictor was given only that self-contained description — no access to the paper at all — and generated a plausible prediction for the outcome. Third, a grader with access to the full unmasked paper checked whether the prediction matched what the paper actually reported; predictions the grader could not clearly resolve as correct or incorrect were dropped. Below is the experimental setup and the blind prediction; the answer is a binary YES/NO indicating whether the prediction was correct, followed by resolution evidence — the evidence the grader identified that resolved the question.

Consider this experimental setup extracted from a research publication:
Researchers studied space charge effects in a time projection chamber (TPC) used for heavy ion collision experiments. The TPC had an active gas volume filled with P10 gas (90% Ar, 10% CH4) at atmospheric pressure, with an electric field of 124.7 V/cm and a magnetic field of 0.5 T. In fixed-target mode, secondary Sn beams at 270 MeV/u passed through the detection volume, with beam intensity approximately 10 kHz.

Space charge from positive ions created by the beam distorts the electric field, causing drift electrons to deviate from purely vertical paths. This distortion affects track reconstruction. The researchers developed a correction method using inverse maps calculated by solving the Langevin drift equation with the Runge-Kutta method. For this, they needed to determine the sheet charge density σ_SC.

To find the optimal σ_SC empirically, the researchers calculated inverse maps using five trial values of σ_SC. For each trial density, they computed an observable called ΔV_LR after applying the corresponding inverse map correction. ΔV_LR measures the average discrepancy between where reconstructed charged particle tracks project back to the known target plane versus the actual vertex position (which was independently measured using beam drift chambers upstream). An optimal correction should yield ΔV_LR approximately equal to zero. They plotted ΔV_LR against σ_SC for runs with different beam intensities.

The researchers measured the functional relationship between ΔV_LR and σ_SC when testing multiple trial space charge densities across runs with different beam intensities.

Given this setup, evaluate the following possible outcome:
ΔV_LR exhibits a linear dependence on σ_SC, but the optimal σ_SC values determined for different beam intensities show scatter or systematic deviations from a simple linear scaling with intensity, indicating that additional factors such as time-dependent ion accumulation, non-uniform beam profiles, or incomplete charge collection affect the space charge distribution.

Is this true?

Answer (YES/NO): NO